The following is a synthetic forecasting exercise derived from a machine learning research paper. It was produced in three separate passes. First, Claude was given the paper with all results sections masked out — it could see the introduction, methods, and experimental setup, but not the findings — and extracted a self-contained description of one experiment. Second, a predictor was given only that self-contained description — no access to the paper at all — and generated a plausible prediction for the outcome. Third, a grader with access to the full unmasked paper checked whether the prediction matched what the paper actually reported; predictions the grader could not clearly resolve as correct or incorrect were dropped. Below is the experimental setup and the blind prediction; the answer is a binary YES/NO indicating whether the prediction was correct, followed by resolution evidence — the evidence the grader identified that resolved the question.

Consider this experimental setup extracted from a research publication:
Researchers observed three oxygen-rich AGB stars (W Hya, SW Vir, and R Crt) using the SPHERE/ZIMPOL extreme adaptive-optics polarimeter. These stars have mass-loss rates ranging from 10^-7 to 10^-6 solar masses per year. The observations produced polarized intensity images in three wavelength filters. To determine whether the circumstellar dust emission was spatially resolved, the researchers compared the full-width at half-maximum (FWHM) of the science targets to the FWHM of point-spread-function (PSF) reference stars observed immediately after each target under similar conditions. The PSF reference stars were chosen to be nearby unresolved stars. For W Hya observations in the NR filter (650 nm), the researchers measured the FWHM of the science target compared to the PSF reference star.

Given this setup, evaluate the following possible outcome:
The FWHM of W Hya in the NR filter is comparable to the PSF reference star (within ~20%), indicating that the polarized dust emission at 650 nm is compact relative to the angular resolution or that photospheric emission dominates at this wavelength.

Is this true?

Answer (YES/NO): NO